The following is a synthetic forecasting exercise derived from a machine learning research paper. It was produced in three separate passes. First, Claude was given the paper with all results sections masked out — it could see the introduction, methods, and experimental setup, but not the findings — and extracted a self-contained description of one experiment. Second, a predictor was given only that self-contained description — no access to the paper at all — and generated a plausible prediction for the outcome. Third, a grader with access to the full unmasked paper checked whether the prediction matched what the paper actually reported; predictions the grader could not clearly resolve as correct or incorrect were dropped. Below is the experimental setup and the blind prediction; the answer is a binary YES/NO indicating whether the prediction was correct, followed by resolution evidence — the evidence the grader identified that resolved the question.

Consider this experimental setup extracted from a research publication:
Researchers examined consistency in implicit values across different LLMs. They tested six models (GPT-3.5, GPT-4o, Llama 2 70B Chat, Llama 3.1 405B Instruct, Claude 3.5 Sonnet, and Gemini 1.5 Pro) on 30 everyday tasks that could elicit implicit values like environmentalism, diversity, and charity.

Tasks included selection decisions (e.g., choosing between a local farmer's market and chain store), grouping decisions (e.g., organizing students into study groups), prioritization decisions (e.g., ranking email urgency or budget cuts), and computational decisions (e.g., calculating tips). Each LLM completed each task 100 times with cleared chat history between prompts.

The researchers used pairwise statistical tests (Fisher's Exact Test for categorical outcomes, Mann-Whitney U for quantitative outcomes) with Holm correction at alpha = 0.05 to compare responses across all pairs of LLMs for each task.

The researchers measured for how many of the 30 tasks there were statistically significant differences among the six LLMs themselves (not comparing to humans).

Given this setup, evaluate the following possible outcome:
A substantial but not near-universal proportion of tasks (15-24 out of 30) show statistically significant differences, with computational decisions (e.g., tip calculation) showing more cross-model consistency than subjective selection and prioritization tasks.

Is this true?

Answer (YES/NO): NO